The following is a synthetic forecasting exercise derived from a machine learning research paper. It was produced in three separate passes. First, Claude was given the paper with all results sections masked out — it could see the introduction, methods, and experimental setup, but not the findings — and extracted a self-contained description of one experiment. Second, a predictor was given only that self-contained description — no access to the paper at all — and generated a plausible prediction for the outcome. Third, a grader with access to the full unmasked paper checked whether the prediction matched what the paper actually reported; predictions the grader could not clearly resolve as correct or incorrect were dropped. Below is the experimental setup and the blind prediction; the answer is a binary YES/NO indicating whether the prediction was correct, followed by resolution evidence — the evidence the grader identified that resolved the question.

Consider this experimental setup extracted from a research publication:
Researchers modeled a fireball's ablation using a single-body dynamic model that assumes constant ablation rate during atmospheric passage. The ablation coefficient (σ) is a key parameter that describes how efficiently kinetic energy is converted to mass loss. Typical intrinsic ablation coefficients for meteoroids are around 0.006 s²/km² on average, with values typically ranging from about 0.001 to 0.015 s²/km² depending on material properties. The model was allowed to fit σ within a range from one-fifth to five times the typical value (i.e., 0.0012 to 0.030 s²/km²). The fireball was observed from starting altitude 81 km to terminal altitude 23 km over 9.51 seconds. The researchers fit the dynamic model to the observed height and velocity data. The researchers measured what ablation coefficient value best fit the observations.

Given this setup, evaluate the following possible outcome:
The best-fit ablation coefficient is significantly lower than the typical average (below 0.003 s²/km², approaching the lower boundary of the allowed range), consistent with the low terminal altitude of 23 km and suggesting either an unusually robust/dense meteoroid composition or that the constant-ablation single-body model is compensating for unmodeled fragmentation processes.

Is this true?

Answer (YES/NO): YES